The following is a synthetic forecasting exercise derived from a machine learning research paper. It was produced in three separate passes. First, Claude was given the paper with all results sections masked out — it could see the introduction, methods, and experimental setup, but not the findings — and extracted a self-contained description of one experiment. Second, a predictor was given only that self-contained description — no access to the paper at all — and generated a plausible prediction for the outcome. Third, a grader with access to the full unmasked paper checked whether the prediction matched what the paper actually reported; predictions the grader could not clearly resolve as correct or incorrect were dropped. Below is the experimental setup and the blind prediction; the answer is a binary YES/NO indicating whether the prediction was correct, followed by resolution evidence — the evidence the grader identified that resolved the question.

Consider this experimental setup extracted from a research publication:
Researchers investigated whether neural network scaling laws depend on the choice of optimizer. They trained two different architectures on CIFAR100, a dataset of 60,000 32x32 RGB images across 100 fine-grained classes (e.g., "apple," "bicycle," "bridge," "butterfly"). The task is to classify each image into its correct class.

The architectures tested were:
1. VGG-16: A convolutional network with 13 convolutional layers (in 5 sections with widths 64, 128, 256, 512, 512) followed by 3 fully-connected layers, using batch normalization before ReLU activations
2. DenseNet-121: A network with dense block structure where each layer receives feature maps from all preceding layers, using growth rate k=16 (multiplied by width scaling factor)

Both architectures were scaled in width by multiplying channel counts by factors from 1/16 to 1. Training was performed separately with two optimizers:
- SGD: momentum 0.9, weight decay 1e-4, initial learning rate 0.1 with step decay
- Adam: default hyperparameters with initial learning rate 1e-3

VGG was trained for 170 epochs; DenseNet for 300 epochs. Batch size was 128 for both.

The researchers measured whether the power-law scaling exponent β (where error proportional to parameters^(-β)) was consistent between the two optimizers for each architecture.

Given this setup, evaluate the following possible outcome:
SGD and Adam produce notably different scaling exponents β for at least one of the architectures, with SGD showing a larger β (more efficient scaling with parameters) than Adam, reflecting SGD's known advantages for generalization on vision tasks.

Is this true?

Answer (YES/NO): NO